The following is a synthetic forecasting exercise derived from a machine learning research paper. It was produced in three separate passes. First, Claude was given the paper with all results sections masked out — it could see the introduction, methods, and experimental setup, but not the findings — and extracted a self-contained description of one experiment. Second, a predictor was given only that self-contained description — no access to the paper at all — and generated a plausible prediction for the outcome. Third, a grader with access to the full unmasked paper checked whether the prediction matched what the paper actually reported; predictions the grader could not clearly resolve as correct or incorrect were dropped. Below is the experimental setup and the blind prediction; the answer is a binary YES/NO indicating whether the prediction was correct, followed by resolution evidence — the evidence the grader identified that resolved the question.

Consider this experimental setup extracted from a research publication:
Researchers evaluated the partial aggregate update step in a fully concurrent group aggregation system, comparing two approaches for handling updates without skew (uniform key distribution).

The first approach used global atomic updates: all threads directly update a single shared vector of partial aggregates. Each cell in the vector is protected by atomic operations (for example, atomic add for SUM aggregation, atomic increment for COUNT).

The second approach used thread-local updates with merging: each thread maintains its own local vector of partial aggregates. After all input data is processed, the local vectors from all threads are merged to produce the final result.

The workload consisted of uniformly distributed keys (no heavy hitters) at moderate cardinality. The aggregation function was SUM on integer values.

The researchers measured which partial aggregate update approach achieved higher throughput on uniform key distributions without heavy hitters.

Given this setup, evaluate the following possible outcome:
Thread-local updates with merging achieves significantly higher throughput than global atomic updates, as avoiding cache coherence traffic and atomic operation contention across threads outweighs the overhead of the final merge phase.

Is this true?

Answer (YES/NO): NO